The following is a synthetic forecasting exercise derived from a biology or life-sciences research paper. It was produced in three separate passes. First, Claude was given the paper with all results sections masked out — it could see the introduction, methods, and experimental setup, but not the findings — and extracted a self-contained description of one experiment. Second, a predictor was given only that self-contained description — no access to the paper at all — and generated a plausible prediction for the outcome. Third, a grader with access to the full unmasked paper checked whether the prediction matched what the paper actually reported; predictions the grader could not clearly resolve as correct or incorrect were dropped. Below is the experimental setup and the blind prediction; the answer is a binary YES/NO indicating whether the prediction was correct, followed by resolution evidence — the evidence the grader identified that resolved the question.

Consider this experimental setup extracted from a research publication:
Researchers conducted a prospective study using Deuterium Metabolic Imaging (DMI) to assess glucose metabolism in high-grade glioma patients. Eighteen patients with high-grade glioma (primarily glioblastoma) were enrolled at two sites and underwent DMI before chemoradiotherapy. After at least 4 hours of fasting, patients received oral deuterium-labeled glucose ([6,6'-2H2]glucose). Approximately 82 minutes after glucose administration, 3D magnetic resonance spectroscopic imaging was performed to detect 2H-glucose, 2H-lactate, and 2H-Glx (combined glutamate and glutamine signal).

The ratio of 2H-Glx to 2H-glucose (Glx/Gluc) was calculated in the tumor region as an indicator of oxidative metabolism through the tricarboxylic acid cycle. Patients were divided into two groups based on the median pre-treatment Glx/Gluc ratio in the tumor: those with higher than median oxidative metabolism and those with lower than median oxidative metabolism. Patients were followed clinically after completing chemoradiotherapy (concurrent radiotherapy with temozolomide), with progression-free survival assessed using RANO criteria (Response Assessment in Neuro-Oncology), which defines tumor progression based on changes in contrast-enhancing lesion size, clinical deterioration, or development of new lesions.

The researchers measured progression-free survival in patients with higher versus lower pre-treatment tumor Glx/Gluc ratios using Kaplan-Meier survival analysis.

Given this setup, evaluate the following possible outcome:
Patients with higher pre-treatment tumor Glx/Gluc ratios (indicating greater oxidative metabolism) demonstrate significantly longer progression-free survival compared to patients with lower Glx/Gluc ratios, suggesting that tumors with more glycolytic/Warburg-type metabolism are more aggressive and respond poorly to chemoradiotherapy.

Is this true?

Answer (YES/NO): YES